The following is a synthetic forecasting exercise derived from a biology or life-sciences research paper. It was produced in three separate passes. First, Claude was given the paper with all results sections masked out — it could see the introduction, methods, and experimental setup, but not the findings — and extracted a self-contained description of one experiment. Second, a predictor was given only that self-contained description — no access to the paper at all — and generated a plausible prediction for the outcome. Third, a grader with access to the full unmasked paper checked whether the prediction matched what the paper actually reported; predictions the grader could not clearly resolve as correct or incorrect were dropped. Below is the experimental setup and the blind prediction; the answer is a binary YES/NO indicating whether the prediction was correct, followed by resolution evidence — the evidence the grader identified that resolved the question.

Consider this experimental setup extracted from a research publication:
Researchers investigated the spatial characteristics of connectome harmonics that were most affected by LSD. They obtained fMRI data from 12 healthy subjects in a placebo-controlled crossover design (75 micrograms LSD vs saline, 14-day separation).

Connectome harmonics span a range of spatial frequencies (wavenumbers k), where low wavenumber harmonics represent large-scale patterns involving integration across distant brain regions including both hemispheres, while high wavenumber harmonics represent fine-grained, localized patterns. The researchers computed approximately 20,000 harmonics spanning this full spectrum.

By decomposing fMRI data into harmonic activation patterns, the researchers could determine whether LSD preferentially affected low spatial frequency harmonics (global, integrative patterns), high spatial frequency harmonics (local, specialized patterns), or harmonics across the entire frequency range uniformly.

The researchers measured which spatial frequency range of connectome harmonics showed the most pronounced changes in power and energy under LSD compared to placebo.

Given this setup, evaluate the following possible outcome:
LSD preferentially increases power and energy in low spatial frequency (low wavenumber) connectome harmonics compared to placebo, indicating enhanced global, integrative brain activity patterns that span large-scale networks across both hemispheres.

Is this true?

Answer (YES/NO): NO